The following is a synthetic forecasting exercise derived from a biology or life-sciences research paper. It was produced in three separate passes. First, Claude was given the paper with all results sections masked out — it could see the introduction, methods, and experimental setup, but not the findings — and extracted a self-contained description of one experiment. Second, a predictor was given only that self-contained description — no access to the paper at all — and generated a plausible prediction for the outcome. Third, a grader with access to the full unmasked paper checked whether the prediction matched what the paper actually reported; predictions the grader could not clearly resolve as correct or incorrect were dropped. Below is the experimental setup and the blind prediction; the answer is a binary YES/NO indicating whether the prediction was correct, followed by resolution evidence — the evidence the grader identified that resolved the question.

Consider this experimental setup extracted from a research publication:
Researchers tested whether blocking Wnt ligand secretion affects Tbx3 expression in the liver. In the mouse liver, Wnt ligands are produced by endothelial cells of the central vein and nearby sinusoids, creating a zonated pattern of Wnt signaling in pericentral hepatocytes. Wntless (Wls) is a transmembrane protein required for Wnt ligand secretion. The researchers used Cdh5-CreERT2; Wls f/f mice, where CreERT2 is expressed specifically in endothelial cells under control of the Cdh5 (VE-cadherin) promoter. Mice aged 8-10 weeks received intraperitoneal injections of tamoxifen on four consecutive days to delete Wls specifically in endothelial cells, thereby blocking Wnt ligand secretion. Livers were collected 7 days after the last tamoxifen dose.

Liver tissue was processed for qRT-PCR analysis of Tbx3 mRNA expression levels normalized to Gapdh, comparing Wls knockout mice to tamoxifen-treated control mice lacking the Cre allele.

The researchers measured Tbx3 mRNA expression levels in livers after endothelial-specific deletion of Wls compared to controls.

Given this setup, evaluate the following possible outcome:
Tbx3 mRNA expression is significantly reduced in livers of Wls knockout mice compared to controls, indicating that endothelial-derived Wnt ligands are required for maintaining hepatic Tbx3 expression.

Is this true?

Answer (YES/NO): YES